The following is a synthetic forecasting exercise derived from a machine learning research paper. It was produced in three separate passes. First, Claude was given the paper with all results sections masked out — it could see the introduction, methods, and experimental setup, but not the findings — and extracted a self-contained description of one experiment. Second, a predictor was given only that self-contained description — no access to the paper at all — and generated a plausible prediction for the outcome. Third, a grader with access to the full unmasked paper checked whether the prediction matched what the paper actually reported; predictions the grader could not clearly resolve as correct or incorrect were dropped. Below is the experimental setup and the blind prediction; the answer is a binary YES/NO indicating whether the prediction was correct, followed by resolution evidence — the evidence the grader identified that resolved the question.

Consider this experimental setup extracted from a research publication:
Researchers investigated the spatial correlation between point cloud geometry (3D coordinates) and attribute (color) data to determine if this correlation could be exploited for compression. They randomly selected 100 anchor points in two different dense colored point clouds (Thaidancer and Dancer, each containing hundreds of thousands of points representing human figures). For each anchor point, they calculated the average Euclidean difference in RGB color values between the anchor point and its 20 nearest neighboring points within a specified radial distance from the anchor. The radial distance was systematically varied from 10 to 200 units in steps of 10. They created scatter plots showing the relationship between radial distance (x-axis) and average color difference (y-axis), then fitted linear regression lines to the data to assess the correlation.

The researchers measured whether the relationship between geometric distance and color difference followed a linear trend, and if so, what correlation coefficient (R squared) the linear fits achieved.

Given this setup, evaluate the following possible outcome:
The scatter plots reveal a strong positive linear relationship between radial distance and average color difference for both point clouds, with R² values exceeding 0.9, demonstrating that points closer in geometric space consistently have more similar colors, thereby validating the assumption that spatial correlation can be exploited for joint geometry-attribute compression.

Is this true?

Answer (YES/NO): YES